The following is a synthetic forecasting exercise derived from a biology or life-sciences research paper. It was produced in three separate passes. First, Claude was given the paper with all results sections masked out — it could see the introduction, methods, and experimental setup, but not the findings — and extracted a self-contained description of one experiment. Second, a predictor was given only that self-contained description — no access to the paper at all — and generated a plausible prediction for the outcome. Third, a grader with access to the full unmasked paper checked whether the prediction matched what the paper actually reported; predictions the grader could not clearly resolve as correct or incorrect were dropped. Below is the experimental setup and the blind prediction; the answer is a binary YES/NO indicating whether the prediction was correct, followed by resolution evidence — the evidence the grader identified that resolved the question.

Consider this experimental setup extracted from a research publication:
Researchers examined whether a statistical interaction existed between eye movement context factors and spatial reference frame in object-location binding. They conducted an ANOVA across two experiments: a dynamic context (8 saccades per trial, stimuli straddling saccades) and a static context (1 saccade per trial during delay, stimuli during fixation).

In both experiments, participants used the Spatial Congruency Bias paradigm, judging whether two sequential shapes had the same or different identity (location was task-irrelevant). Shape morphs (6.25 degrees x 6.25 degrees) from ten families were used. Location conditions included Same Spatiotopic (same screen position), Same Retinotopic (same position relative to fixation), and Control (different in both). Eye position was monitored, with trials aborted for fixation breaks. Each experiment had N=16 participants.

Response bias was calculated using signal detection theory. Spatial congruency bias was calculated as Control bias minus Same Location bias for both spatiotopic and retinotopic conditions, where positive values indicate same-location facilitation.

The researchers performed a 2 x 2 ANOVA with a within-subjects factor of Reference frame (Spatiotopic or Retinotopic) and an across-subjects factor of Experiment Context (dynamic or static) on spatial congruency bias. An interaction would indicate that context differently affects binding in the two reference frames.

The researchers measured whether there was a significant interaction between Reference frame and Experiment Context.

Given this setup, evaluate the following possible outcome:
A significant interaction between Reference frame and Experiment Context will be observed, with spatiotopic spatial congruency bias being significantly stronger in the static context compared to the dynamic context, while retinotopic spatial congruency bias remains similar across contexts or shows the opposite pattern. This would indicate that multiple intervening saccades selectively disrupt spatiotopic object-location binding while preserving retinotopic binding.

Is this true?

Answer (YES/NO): NO